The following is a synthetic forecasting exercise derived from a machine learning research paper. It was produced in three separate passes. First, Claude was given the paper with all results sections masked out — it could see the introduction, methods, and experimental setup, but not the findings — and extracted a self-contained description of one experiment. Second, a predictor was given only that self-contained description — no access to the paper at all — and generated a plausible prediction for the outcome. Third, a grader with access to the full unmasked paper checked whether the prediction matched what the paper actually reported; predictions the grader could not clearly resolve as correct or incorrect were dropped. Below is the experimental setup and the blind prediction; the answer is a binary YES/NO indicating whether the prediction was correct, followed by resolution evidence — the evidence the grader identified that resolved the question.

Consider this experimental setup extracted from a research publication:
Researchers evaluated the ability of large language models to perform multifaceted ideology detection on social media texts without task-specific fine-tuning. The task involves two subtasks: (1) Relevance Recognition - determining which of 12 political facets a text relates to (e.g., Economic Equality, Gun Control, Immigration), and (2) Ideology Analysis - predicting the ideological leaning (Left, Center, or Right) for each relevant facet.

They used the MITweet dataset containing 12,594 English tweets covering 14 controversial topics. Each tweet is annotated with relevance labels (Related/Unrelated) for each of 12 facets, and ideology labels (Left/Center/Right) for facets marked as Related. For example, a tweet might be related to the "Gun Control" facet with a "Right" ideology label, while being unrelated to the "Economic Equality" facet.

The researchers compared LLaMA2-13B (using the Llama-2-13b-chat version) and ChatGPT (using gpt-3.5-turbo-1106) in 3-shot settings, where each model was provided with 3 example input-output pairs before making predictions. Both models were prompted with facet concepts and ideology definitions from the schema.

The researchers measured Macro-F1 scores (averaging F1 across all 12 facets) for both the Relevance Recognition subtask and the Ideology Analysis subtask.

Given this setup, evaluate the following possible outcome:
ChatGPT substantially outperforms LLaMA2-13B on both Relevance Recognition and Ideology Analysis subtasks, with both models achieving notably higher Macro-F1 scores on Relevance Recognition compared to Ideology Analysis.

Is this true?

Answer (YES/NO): NO